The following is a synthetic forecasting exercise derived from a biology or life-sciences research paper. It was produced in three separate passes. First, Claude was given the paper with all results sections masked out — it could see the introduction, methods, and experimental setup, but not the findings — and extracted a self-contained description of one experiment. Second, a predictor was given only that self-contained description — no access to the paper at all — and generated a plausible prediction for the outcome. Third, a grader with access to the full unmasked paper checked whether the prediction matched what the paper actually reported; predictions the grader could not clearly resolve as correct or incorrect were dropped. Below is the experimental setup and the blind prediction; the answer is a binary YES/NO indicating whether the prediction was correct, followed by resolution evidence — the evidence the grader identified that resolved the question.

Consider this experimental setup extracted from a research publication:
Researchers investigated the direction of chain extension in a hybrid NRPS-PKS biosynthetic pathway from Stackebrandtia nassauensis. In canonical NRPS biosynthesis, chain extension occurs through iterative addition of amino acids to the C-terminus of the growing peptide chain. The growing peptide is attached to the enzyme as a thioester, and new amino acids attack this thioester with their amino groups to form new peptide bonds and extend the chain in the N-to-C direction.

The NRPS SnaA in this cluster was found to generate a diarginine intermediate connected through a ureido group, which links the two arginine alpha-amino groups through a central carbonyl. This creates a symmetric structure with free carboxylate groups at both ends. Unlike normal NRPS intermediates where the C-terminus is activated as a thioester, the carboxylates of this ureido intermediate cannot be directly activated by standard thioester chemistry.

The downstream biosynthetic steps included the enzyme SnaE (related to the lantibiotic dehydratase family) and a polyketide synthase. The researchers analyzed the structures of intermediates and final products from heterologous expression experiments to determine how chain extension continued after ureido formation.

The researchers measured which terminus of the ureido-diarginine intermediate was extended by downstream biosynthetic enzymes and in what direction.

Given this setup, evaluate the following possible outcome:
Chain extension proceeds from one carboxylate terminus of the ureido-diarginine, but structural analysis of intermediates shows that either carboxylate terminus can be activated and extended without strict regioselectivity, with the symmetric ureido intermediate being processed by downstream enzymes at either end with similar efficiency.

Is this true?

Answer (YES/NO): NO